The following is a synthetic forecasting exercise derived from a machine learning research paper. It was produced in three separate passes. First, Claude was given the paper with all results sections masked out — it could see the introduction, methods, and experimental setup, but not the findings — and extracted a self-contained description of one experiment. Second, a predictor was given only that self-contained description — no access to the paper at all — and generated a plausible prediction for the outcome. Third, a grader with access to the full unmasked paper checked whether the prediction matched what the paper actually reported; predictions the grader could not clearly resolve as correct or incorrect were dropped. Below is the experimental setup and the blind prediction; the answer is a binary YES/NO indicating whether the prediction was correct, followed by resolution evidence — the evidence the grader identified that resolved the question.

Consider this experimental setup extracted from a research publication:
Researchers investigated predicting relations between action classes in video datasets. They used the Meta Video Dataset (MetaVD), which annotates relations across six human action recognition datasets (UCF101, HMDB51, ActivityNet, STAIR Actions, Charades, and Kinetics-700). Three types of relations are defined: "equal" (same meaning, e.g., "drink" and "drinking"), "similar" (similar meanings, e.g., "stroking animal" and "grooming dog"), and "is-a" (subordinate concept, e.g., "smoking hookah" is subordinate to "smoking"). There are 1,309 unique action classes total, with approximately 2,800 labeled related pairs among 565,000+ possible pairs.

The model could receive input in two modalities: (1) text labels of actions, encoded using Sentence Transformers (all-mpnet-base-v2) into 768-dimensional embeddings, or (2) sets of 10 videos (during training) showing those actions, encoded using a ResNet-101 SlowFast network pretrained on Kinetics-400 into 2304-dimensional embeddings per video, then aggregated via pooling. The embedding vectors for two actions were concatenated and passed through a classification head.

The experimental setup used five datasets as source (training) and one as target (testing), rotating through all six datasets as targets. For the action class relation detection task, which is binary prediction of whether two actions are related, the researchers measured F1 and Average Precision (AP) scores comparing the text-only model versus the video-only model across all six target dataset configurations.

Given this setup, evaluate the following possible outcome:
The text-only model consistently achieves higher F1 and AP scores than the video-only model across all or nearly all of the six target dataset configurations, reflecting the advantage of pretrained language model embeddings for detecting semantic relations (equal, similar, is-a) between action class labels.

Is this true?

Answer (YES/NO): YES